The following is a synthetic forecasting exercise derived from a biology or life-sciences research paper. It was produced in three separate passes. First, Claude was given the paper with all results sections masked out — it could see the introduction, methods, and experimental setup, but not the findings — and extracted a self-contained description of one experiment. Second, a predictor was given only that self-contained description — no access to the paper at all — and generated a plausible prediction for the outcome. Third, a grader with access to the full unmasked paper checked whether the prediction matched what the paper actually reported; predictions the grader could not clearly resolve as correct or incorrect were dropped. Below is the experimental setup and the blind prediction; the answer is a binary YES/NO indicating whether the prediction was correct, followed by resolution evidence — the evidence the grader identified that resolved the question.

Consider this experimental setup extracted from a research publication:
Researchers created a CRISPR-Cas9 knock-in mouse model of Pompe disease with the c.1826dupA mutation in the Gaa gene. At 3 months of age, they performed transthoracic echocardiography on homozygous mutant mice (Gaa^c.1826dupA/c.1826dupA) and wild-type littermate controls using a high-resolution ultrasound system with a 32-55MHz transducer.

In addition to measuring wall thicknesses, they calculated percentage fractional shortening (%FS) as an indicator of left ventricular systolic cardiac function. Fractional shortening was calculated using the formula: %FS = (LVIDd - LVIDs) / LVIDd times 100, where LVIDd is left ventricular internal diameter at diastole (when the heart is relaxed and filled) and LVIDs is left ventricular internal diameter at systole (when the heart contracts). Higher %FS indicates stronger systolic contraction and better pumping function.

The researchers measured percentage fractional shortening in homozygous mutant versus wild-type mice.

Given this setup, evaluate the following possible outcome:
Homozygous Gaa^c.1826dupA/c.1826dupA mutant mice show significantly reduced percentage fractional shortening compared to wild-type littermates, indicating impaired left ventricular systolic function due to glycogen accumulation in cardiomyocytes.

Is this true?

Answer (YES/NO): NO